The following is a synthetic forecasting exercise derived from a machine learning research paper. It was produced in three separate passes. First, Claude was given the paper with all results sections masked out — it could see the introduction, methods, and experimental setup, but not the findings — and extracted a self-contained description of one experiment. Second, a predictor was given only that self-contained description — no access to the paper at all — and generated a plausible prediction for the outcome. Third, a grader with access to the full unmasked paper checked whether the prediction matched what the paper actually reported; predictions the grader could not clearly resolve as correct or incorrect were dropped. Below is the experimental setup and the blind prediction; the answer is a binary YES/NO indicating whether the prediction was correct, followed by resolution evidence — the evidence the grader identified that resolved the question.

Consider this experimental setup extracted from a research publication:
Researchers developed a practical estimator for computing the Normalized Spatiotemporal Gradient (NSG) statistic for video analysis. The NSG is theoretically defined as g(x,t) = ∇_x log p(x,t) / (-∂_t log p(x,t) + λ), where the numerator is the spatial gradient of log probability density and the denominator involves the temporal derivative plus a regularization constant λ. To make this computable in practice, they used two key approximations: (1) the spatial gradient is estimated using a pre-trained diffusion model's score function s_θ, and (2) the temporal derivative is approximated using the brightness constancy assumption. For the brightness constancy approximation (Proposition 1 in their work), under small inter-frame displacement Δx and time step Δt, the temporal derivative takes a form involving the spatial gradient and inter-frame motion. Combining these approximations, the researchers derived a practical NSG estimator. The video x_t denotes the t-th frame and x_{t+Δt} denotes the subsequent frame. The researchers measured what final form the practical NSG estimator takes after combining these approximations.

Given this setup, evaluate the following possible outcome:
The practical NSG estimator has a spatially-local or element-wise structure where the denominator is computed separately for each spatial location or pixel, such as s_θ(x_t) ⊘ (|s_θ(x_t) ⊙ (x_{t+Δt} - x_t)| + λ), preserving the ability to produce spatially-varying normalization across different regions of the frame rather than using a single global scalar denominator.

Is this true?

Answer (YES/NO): NO